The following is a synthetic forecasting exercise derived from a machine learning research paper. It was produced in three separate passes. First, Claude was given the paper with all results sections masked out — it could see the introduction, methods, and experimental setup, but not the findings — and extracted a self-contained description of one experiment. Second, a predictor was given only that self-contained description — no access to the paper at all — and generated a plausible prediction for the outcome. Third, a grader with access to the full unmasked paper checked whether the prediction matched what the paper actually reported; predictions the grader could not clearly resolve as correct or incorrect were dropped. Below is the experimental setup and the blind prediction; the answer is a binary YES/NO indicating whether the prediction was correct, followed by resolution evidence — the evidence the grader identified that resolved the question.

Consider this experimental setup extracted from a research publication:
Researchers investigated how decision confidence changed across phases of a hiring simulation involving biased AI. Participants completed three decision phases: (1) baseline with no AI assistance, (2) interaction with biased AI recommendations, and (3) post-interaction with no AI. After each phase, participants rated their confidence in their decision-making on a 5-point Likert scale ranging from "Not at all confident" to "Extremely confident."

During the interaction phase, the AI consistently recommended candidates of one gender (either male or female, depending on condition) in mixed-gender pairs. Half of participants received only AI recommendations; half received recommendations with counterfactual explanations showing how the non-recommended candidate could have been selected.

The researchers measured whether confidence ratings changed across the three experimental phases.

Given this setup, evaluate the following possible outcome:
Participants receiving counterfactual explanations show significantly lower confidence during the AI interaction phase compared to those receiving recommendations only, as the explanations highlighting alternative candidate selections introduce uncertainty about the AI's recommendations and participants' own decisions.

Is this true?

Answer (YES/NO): NO